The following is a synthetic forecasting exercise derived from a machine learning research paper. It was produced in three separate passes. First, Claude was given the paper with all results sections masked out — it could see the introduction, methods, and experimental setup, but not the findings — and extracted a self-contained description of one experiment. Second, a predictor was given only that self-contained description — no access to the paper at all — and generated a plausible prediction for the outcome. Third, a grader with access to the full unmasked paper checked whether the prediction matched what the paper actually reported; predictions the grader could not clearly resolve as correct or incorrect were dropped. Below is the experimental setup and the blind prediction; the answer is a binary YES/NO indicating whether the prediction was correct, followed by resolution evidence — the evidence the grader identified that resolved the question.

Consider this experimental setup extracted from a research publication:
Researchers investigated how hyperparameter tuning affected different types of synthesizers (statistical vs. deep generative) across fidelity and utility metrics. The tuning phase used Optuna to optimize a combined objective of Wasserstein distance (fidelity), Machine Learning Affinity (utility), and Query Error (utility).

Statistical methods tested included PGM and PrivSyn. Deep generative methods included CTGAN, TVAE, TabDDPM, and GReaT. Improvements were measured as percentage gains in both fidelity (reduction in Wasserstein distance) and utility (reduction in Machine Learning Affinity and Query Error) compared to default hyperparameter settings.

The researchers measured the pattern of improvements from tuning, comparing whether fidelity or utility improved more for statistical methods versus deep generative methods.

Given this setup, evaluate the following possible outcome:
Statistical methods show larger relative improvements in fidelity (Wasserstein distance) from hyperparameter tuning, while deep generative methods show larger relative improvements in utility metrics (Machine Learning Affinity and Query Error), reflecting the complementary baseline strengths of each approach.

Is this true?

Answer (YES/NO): NO